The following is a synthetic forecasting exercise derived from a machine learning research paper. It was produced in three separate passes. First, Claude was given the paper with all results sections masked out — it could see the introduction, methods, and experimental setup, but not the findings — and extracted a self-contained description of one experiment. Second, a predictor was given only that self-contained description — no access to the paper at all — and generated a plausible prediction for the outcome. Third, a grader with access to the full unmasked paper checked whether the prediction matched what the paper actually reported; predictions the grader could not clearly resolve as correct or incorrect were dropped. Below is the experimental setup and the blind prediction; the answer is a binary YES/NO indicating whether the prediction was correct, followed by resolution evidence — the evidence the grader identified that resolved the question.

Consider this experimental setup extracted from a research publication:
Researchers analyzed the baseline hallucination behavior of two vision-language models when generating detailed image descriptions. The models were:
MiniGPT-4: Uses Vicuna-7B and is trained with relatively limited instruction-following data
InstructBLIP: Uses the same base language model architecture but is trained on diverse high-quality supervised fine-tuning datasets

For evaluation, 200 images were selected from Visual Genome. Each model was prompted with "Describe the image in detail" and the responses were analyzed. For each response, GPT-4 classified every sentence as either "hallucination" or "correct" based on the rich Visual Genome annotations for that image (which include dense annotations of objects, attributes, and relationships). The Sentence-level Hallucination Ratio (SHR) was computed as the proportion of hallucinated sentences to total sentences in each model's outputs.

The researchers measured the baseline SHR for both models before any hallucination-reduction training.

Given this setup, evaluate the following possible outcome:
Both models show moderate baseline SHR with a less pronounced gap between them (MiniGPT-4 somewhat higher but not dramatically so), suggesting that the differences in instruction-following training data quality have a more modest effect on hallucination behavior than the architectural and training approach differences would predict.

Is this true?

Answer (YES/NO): NO